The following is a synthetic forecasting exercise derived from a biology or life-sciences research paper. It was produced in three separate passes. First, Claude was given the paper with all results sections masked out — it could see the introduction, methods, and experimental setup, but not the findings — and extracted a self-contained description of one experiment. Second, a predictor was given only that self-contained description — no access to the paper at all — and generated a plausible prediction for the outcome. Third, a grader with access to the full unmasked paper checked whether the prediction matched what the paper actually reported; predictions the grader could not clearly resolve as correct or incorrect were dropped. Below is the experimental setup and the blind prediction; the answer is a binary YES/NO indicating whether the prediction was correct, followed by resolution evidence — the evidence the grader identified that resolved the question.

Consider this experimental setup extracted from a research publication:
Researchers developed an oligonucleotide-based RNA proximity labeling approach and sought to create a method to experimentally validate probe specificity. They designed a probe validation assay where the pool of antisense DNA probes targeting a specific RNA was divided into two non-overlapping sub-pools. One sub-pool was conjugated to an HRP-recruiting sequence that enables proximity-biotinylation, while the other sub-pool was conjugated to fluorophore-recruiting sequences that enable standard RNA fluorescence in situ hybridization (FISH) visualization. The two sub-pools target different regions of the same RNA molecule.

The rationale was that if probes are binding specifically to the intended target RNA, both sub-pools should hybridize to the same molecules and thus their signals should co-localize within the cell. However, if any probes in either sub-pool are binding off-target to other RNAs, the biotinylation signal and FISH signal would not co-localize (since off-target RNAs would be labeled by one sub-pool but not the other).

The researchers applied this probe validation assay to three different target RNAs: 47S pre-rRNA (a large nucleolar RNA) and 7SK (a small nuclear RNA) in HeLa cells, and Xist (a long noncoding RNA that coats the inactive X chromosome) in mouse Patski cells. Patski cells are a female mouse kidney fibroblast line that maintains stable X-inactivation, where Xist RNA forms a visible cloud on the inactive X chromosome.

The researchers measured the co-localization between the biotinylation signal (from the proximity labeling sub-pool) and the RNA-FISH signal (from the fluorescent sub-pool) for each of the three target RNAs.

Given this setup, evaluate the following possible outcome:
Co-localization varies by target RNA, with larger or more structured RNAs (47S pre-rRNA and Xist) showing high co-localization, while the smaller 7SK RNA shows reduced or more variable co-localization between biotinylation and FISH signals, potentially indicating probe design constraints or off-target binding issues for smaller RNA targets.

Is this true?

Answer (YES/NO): NO